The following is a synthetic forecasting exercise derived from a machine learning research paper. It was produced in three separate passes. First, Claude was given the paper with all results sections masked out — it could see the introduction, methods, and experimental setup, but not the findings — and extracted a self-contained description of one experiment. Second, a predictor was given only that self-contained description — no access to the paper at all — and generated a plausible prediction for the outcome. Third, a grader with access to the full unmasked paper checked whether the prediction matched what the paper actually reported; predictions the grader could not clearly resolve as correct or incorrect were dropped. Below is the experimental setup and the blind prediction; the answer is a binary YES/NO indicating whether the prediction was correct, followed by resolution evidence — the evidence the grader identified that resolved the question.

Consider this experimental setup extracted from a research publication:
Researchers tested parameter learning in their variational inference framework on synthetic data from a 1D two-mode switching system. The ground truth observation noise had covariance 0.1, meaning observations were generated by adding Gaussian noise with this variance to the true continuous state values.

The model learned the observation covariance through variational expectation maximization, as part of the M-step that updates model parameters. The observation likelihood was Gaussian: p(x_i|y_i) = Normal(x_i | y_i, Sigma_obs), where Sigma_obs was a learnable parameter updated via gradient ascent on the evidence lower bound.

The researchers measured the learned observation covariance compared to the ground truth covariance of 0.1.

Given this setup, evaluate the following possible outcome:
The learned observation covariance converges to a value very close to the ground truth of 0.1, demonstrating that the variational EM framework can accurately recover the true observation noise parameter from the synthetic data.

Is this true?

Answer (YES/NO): NO